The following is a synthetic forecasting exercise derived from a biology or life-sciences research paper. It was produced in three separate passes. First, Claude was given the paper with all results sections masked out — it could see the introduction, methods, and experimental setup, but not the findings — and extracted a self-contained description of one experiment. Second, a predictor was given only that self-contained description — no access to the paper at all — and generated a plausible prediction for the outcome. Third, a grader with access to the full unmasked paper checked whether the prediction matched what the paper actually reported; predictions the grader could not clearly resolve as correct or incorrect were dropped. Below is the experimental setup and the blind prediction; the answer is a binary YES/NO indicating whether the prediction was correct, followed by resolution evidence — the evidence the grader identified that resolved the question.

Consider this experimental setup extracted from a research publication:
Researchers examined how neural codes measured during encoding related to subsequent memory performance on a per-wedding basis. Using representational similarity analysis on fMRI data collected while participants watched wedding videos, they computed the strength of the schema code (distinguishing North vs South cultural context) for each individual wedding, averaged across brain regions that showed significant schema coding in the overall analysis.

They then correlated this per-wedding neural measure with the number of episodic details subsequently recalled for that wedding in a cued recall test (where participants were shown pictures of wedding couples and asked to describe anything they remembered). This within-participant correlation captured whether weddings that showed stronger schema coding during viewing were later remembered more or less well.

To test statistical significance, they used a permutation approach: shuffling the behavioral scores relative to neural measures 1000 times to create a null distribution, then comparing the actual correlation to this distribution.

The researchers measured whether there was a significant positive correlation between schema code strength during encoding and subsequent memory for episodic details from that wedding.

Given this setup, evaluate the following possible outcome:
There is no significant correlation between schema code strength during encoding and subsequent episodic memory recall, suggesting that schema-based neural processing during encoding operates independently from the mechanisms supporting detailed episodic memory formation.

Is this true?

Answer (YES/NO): NO